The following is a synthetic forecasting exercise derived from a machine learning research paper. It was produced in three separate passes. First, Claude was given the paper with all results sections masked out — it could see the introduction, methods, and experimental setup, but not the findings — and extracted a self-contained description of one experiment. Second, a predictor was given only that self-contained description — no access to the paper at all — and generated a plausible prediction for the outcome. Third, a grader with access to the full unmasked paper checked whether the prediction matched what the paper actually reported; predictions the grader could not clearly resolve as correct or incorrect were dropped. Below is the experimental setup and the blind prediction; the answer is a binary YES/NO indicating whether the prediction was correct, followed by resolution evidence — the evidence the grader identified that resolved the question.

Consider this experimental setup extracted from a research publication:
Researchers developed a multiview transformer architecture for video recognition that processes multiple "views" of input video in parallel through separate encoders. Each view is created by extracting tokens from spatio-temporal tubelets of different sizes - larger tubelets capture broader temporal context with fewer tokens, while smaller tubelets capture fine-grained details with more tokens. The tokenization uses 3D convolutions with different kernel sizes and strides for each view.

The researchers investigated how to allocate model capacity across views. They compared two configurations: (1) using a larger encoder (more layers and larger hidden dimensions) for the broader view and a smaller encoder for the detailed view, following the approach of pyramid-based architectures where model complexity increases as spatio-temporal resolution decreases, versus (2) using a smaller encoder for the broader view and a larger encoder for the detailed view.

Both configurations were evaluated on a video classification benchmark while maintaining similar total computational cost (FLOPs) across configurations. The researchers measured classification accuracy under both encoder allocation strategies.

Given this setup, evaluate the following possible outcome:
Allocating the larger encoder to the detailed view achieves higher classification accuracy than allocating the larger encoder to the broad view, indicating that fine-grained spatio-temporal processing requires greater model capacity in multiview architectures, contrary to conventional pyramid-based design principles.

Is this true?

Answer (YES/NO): YES